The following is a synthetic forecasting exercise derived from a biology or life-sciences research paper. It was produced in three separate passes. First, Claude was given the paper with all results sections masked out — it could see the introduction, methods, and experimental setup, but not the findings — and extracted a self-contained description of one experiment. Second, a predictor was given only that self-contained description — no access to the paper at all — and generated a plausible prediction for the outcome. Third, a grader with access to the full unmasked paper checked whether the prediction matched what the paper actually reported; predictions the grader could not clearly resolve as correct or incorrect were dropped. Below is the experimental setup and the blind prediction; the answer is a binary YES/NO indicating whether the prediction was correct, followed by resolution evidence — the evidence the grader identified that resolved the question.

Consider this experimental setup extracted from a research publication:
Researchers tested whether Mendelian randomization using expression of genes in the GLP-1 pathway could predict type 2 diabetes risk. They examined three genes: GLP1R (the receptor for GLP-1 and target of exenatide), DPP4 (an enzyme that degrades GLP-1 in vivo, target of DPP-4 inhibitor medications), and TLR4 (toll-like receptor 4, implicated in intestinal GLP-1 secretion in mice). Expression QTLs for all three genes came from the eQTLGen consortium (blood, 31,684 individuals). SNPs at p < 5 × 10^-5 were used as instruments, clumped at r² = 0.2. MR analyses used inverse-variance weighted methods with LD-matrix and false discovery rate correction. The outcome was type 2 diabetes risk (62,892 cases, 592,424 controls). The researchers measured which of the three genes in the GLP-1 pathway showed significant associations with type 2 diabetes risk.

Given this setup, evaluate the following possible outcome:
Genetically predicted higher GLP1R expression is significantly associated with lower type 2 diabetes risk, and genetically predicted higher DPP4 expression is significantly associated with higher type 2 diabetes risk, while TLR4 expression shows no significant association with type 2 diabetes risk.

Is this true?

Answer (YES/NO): NO